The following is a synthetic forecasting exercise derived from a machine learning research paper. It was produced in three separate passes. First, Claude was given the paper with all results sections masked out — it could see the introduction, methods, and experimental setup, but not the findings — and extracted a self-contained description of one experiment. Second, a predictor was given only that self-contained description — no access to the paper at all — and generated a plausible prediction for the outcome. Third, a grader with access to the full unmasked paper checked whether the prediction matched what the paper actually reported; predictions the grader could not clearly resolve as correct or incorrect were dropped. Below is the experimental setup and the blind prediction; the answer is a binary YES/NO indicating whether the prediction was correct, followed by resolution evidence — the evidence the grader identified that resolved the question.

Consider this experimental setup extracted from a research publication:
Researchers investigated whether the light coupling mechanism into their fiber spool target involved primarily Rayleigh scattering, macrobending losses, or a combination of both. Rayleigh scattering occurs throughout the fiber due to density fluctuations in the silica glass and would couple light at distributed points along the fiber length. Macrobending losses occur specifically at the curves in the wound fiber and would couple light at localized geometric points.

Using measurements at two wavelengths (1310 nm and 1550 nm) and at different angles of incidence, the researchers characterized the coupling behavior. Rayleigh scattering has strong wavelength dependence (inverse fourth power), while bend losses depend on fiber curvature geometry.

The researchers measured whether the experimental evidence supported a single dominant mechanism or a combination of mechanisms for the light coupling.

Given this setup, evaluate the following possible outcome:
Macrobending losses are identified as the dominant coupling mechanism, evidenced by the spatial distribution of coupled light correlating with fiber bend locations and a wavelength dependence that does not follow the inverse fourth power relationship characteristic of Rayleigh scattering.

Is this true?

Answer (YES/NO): NO